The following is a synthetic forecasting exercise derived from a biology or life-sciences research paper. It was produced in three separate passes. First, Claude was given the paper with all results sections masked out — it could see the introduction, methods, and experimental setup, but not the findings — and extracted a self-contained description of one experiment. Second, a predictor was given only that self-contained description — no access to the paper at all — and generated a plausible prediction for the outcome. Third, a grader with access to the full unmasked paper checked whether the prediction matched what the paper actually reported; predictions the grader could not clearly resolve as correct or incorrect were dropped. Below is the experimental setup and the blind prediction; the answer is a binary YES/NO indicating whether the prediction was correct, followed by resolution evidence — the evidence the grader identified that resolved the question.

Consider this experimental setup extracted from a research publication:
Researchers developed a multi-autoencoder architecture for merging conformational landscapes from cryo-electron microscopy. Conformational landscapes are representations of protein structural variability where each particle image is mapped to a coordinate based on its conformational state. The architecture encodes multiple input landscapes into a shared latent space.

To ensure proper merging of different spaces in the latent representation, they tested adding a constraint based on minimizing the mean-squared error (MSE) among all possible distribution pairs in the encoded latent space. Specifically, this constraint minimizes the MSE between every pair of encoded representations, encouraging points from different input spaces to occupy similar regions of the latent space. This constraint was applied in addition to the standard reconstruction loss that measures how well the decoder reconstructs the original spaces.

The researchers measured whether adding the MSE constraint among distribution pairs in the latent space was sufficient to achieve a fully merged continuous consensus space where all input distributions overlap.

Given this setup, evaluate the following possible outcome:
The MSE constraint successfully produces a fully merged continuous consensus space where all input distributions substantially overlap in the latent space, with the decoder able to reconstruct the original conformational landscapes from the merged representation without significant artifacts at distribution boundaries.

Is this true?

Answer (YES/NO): NO